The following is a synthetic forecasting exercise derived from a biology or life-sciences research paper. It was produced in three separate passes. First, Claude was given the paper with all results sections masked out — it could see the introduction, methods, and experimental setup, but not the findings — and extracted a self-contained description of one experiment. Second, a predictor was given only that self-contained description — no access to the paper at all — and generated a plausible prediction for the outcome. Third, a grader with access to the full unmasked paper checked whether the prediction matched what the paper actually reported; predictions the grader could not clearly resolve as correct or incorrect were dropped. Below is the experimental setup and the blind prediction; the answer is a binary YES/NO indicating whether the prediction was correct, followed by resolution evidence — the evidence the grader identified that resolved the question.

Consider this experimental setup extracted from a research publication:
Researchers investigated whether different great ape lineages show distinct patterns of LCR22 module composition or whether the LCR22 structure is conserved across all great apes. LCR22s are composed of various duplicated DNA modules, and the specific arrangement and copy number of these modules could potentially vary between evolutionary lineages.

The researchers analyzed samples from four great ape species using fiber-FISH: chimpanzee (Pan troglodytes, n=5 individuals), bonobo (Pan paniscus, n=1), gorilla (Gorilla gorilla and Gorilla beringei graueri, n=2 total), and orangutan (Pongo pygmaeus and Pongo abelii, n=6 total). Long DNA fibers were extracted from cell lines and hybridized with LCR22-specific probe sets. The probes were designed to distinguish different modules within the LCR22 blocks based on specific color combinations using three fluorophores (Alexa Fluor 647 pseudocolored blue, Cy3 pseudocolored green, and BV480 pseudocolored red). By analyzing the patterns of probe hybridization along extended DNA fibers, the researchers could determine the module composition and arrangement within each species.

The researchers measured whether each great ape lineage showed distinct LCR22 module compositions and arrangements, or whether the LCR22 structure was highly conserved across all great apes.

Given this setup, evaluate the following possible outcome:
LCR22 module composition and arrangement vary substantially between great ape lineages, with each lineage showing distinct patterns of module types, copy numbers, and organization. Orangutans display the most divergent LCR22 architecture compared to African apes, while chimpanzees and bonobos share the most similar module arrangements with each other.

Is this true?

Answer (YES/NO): YES